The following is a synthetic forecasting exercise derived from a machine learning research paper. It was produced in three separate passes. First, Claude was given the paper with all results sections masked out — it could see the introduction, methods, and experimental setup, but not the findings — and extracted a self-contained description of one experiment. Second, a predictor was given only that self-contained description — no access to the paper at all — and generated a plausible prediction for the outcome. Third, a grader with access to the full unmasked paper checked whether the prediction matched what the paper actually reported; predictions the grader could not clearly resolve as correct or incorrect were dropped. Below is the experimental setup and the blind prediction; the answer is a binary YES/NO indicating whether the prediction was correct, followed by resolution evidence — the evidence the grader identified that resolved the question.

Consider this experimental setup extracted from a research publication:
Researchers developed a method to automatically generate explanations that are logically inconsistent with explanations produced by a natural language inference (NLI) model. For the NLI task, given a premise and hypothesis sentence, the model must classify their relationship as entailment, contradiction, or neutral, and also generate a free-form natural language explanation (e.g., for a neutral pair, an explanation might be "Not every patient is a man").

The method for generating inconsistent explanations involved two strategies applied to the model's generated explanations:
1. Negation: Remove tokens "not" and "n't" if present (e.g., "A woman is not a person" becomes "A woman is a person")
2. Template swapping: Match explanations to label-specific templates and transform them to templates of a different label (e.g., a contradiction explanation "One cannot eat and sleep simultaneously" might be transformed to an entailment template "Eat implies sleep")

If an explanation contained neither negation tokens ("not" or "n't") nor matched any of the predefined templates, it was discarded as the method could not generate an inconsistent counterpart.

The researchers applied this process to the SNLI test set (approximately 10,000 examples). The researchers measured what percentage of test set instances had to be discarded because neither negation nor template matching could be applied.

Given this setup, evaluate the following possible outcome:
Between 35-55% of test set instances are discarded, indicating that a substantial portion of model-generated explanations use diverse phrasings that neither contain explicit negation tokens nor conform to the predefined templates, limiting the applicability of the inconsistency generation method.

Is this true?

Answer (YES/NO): NO